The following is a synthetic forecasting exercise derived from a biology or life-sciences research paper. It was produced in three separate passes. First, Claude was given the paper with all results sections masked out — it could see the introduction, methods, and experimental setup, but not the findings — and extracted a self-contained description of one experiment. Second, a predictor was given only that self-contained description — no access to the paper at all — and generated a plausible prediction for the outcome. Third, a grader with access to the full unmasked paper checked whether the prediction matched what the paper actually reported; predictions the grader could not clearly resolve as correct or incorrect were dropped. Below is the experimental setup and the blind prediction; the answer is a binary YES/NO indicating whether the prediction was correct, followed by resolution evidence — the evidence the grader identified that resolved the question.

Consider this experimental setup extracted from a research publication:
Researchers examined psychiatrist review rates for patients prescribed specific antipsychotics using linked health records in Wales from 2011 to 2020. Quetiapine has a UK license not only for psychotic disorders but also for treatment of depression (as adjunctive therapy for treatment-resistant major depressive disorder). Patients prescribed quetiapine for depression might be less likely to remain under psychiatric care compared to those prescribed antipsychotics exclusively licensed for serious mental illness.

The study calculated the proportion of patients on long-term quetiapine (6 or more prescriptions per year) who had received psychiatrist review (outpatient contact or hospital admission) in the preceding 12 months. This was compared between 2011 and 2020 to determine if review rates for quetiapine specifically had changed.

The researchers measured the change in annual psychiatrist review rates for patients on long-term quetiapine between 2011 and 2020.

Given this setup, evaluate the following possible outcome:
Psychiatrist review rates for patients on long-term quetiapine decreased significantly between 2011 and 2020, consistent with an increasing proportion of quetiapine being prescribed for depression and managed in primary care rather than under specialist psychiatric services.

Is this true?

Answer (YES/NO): YES